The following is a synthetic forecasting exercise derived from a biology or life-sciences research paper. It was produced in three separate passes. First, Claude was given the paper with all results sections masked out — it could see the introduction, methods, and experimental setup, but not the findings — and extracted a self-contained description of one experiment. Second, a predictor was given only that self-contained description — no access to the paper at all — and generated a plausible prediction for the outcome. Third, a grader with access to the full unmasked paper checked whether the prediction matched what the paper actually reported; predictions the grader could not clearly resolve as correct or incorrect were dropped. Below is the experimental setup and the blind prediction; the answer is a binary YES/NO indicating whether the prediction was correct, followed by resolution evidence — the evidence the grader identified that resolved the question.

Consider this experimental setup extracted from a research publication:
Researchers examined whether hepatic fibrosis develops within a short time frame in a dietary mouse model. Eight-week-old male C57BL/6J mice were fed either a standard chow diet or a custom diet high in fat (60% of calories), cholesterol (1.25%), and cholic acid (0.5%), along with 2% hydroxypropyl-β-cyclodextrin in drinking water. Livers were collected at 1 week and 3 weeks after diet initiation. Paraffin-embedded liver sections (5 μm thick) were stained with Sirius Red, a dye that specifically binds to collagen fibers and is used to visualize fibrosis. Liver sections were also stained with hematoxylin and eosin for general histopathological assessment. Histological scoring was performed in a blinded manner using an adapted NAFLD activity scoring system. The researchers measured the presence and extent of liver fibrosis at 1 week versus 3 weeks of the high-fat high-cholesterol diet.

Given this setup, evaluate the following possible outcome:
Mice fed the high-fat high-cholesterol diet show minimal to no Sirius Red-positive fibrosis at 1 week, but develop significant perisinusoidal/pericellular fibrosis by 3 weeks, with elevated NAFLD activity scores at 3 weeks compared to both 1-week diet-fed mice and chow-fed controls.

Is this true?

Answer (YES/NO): NO